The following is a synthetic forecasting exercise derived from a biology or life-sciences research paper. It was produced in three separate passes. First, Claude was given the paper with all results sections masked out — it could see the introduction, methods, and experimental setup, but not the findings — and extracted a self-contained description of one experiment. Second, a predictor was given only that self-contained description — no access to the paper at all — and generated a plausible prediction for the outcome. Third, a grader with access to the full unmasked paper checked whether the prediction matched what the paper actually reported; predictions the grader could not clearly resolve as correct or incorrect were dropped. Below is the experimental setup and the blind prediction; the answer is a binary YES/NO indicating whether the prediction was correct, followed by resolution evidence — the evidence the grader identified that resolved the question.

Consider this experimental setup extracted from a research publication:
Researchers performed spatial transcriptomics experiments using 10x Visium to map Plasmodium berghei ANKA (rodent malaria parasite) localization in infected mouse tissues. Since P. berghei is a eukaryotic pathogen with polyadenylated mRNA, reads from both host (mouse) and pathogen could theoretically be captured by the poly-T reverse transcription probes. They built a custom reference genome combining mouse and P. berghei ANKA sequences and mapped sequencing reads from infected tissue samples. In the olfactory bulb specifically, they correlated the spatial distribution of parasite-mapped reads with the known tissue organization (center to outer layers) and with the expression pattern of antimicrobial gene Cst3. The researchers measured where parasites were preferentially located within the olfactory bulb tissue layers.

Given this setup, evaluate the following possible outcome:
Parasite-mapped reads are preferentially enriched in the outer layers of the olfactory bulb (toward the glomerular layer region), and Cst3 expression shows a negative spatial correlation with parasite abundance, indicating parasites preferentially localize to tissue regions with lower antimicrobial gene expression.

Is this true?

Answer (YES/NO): YES